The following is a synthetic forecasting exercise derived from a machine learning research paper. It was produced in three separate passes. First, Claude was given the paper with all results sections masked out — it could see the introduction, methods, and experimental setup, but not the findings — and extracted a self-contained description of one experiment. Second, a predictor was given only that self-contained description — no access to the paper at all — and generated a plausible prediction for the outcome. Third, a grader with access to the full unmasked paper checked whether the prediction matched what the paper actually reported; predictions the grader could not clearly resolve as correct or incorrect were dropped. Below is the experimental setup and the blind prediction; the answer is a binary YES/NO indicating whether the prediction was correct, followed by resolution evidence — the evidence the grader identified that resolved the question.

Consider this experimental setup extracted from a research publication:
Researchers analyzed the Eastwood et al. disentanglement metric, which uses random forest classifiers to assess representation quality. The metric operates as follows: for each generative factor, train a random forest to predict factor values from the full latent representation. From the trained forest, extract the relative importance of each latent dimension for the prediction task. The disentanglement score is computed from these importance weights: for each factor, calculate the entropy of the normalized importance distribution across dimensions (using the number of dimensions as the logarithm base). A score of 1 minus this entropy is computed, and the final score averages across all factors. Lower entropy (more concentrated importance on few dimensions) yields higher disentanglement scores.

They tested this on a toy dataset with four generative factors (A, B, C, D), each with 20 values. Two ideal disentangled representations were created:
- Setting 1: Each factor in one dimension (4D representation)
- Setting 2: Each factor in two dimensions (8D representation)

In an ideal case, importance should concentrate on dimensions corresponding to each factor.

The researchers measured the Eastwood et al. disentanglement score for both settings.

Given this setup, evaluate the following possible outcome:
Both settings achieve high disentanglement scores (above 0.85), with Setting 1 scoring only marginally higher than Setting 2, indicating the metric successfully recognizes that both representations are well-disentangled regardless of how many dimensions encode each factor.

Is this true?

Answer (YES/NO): NO